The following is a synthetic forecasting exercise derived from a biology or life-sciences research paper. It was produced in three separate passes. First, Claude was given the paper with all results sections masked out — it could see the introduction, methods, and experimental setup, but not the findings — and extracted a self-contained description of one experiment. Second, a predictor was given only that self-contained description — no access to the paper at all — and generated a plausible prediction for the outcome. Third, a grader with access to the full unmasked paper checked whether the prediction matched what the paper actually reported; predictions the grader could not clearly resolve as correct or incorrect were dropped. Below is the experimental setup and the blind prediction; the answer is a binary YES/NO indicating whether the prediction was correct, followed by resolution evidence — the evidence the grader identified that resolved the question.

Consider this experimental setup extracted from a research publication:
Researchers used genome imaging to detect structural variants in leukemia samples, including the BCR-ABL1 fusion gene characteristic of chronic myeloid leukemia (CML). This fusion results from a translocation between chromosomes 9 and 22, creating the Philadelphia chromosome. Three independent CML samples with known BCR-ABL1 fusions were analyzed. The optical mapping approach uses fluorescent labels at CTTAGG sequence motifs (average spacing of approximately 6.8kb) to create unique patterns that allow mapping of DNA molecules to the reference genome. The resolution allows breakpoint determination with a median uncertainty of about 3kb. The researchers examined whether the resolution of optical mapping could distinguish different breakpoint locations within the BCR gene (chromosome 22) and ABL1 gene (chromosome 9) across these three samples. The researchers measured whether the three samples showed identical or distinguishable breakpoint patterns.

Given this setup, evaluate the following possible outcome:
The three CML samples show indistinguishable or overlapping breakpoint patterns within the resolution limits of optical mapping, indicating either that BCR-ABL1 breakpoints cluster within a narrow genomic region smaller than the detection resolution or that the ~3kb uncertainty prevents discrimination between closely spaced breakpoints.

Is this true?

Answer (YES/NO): NO